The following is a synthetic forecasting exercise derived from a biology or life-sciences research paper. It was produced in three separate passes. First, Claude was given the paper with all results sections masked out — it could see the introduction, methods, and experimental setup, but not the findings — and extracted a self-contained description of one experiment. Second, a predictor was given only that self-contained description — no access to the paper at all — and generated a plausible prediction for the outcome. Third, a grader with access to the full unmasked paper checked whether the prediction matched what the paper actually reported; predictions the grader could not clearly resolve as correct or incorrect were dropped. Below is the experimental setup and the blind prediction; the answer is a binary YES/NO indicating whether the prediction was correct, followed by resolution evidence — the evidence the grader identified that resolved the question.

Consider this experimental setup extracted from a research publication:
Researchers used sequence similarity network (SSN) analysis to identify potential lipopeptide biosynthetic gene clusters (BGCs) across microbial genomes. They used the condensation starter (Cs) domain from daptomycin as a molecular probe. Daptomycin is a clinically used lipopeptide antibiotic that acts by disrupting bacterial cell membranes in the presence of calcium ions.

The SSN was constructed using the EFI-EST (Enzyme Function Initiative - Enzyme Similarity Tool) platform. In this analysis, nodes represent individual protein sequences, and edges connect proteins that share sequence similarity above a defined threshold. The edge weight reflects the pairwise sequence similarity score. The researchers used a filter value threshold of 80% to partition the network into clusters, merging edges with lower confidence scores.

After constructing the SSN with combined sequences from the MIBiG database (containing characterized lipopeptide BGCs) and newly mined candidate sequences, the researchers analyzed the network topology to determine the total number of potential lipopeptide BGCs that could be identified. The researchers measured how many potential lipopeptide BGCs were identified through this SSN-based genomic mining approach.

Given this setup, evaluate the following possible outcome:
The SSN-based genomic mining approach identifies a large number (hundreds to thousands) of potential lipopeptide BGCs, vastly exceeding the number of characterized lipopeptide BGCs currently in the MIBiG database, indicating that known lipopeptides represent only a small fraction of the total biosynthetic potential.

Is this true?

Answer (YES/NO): YES